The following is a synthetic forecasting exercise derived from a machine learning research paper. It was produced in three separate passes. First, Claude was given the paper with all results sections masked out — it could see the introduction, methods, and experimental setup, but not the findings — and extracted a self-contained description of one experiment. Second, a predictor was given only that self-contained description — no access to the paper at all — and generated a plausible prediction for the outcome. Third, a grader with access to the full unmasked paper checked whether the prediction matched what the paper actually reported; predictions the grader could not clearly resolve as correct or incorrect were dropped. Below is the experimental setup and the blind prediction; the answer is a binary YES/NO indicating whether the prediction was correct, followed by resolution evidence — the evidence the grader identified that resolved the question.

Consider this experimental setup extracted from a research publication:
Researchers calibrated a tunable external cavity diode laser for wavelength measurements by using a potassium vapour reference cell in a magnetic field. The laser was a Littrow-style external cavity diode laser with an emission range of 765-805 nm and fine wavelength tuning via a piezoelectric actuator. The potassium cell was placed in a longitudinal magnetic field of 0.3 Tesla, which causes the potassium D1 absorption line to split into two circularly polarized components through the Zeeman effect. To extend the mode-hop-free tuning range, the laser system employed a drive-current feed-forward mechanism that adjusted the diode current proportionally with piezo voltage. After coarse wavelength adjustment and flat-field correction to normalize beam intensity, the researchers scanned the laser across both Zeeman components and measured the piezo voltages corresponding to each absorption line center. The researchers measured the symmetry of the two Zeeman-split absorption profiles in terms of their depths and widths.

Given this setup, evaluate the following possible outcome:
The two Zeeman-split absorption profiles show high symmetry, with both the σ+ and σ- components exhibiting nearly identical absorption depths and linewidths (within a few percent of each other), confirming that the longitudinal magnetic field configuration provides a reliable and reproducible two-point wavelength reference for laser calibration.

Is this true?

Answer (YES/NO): NO